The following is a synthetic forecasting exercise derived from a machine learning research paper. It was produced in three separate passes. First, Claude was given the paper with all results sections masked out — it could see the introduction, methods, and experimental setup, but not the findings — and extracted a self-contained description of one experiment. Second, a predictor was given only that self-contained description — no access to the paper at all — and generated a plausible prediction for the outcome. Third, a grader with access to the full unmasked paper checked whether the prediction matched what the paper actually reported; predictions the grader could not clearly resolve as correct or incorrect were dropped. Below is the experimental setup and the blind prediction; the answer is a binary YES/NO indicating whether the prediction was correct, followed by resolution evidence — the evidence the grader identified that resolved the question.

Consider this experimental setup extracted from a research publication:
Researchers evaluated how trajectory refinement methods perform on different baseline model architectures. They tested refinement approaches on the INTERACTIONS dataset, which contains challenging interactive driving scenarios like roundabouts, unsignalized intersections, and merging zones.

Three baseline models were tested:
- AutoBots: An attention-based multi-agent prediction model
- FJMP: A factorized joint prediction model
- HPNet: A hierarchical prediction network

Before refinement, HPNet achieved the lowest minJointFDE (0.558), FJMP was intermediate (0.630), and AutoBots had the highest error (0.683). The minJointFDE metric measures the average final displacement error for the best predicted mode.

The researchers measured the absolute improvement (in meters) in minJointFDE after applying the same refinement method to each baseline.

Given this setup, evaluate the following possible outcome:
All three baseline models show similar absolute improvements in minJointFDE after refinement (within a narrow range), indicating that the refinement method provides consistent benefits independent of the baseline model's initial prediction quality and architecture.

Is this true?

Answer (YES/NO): NO